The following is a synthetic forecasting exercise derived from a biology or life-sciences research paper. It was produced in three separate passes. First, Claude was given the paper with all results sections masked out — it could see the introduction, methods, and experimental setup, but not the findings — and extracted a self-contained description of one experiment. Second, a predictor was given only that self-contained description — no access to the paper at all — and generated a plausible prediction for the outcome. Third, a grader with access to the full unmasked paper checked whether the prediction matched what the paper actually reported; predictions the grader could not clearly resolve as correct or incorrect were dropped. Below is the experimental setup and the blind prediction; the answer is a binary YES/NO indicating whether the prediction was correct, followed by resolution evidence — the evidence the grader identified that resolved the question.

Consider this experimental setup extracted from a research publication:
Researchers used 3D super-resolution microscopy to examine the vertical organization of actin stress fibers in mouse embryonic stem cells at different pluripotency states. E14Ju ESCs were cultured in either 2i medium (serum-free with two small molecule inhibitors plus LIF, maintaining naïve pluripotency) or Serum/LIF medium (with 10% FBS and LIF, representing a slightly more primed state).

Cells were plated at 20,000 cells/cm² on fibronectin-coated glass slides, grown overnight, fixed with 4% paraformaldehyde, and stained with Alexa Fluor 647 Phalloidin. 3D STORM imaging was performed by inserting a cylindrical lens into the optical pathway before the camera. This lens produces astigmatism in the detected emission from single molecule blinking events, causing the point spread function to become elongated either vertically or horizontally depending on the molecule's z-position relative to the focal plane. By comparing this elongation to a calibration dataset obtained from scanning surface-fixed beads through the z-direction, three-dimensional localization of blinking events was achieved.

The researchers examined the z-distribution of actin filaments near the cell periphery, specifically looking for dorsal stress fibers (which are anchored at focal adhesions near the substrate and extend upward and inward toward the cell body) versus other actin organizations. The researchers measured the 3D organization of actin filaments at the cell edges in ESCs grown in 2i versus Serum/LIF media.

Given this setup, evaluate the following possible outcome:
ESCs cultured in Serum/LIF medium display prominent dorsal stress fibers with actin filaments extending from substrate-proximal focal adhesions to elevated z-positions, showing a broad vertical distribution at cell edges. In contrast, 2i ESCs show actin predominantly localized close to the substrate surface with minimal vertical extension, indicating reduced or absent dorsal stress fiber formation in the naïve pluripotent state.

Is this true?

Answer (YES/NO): NO